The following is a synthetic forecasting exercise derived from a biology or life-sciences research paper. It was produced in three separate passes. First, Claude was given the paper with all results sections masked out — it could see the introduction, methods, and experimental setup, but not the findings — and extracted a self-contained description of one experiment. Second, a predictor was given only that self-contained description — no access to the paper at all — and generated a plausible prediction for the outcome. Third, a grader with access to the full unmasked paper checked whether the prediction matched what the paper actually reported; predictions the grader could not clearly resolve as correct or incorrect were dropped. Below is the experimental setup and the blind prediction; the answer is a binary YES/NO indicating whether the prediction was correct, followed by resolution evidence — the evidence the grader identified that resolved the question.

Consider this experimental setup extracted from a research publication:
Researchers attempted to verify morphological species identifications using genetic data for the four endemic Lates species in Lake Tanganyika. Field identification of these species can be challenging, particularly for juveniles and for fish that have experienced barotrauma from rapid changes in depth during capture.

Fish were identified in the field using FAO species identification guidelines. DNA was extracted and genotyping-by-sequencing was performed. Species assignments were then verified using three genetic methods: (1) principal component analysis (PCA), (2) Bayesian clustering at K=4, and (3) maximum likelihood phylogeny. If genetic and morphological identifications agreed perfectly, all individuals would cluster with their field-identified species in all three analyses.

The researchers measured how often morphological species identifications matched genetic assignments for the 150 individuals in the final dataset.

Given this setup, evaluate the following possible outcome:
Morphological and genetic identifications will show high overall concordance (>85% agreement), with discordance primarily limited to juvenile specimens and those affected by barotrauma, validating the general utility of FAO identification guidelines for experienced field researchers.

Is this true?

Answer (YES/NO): NO